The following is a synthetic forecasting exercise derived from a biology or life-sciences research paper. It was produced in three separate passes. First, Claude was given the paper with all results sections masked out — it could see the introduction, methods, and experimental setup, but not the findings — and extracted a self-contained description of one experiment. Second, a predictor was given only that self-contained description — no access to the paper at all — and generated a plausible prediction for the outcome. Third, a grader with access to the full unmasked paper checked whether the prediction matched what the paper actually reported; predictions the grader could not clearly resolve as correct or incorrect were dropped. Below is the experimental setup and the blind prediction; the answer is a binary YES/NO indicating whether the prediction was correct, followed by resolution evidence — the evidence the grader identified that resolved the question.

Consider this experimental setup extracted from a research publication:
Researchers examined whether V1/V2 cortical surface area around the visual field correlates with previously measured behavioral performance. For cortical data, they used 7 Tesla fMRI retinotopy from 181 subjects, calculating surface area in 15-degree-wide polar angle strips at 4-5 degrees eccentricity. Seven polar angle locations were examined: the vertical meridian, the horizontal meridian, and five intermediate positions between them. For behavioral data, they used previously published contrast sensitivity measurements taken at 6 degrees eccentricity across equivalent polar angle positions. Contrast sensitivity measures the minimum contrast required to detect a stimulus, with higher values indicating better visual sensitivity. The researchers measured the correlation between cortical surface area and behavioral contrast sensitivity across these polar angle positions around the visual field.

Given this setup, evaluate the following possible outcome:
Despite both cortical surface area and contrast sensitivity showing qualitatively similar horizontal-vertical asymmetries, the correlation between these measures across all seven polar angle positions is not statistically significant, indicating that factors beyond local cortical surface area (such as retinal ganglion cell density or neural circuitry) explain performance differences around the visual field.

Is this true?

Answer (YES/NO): NO